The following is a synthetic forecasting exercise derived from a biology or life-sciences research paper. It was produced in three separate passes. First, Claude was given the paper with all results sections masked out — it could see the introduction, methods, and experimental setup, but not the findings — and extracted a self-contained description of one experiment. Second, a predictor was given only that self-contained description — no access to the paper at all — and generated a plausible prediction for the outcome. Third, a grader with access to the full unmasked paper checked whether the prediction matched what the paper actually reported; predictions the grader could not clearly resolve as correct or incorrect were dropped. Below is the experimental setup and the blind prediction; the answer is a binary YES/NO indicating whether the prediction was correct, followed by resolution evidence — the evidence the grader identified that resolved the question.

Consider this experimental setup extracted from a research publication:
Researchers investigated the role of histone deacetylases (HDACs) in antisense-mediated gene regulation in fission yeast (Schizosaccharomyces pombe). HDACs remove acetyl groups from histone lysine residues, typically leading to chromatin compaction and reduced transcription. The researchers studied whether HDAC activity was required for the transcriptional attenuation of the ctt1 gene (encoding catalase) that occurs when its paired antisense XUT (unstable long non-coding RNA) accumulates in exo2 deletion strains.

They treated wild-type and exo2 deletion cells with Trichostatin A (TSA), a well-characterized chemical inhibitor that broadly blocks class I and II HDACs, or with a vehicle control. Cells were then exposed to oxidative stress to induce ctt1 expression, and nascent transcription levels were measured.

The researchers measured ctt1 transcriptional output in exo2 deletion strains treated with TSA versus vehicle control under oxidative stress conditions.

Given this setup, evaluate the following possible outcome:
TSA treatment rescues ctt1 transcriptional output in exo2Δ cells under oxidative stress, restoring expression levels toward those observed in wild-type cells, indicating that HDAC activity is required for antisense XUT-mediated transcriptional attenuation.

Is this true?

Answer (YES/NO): YES